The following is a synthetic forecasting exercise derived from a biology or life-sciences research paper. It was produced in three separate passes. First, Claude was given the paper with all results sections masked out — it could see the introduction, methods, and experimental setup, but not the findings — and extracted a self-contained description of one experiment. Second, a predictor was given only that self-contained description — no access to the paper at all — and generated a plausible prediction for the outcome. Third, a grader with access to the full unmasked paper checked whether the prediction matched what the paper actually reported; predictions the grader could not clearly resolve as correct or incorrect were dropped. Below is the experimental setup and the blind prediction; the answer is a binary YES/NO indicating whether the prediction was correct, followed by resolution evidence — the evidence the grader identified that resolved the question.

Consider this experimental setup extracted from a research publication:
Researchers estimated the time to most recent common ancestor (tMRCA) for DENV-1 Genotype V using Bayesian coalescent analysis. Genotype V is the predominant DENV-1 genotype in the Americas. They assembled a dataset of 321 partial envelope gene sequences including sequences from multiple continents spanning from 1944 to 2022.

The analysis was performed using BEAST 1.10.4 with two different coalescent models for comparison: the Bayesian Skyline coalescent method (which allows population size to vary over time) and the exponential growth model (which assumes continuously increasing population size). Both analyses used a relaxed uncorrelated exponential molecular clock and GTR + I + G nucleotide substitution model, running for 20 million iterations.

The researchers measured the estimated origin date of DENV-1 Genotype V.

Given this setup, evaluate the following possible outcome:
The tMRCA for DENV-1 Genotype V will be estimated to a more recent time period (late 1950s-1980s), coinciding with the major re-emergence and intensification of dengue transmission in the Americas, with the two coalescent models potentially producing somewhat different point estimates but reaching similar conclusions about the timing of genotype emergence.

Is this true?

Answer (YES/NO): YES